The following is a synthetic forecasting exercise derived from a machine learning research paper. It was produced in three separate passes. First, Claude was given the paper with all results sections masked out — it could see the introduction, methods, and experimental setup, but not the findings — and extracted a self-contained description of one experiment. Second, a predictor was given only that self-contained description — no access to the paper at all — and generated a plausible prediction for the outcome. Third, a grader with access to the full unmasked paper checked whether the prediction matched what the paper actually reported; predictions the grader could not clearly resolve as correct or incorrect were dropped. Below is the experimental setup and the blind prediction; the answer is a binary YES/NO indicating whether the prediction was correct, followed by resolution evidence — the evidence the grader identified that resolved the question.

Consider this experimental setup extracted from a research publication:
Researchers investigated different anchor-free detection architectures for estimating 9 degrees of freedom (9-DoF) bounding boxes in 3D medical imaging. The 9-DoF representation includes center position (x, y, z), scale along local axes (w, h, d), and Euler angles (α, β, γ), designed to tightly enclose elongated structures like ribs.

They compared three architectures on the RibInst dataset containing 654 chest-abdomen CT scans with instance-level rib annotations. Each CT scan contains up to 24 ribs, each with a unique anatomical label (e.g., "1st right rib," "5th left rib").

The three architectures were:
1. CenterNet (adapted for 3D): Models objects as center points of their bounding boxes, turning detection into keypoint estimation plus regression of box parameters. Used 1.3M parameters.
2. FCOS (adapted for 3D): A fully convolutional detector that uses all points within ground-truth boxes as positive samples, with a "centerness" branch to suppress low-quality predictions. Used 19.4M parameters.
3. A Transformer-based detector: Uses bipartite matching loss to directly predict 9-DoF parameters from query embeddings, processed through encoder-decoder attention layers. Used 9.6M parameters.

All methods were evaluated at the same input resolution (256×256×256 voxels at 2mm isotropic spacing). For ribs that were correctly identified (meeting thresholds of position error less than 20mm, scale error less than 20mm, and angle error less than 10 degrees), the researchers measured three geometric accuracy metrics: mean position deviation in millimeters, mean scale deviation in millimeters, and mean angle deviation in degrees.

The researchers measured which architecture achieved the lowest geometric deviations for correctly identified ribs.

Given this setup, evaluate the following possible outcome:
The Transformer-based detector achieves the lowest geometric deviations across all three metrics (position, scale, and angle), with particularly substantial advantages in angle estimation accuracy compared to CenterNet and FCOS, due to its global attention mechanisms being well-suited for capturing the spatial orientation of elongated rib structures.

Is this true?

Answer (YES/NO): NO